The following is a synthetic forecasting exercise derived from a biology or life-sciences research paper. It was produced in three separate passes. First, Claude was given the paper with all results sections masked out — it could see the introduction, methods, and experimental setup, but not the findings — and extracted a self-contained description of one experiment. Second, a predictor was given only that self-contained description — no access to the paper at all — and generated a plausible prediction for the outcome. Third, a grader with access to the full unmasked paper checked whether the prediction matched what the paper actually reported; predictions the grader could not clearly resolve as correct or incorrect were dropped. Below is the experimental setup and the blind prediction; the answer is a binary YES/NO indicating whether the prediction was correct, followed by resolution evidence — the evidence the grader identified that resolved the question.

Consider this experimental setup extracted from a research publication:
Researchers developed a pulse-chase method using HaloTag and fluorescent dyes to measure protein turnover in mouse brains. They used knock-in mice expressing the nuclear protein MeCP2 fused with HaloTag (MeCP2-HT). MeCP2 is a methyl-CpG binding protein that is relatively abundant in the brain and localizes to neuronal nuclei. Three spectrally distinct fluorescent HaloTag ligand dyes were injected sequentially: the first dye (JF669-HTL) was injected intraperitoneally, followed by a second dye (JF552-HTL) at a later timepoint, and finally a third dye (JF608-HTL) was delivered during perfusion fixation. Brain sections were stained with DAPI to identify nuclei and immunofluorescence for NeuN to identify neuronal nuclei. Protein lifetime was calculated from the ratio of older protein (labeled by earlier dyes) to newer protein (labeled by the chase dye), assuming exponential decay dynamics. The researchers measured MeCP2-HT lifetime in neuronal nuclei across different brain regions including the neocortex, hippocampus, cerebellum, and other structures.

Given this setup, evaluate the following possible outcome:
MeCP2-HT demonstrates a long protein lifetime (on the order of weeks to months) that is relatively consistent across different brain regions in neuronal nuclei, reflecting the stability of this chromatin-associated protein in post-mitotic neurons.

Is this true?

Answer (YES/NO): NO